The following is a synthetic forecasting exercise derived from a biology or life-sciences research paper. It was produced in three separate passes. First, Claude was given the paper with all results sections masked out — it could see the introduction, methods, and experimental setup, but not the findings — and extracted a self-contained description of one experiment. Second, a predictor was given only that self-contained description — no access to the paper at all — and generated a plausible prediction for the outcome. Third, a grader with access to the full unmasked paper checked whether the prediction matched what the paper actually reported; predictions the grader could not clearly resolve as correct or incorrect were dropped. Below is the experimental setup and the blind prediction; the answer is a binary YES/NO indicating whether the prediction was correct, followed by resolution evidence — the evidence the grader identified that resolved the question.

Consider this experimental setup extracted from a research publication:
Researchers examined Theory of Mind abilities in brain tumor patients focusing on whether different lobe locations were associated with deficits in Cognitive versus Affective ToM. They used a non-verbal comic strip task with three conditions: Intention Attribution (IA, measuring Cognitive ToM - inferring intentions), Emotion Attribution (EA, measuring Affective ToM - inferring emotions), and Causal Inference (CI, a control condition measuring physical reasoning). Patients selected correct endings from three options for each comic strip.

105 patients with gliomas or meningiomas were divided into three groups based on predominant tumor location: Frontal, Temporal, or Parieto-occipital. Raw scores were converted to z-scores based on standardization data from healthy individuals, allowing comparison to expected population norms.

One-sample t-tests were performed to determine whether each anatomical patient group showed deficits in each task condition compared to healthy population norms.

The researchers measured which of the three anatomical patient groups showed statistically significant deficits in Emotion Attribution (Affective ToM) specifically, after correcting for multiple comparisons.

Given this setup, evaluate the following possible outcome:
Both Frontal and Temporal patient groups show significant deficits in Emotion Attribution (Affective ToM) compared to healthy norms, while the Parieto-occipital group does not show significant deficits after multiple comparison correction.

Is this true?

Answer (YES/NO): YES